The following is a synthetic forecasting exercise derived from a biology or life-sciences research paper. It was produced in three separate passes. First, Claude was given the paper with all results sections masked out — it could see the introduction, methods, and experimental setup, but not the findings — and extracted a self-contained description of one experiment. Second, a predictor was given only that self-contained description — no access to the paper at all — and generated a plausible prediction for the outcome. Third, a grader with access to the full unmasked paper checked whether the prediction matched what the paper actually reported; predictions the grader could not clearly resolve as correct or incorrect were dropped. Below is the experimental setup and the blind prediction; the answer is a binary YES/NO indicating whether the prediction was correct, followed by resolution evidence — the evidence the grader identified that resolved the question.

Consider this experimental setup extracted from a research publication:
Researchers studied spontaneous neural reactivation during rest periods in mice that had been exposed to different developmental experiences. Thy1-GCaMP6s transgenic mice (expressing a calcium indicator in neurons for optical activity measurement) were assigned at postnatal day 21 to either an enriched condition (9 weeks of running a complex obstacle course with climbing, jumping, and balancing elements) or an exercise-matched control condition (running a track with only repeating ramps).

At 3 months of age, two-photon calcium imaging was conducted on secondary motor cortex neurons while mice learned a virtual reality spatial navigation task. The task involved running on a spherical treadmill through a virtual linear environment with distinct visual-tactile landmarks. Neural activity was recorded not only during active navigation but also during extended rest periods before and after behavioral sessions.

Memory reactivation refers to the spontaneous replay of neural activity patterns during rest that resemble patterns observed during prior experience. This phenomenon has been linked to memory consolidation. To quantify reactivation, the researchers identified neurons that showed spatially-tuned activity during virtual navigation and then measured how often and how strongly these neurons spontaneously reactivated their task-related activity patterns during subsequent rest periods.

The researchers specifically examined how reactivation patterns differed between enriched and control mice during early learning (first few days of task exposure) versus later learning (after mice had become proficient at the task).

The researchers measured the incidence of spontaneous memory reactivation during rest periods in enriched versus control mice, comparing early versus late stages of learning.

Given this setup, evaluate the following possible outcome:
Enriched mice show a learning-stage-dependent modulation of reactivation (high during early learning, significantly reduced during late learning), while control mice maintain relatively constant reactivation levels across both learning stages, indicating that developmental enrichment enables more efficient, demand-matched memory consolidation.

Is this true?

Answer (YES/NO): NO